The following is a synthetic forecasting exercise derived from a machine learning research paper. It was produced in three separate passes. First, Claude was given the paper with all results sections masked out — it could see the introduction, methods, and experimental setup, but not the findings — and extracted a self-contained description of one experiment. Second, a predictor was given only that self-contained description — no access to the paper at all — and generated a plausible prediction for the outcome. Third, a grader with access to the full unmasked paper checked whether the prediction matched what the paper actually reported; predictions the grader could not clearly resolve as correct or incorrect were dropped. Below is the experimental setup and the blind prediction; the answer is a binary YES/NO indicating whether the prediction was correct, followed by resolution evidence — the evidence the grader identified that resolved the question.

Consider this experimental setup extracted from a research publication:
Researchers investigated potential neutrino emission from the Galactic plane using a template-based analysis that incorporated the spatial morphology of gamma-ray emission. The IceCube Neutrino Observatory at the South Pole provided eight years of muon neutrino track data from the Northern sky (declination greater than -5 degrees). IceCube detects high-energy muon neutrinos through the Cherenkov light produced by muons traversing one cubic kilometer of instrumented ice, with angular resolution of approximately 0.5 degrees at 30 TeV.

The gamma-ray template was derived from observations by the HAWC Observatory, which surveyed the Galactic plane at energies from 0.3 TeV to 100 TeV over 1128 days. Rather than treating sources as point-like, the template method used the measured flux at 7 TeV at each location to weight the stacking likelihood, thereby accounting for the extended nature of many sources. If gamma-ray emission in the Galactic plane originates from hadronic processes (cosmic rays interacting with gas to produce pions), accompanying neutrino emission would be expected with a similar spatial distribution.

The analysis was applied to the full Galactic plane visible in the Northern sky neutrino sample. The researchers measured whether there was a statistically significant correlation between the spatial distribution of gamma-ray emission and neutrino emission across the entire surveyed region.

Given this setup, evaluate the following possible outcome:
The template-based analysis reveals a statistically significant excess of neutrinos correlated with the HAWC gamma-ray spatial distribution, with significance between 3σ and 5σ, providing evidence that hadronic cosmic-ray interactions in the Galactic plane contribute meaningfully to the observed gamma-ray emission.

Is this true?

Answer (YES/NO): NO